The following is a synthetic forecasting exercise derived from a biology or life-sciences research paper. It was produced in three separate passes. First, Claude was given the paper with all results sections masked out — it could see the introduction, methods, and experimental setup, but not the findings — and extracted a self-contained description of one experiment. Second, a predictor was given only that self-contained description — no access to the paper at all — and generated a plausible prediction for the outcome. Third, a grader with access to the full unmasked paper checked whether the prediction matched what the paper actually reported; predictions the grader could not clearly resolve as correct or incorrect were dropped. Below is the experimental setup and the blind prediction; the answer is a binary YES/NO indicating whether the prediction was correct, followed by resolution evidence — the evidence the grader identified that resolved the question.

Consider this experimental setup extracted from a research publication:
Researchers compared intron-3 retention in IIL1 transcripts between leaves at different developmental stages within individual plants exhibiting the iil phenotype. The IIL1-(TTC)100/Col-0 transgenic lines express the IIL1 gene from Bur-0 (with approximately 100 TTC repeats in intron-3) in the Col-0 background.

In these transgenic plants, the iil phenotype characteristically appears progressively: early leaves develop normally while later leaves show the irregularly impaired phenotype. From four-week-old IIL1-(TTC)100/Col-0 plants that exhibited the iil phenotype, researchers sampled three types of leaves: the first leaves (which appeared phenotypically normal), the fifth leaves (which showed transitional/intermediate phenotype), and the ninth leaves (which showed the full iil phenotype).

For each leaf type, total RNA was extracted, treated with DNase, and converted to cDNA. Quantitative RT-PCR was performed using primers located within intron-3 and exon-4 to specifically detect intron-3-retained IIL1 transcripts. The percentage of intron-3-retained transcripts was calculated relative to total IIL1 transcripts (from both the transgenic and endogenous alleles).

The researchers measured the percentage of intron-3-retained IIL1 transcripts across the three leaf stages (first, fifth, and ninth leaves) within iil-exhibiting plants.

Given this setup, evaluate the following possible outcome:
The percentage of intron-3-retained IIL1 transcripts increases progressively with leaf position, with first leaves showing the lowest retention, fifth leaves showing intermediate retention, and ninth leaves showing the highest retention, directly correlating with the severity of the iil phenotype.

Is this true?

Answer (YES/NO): NO